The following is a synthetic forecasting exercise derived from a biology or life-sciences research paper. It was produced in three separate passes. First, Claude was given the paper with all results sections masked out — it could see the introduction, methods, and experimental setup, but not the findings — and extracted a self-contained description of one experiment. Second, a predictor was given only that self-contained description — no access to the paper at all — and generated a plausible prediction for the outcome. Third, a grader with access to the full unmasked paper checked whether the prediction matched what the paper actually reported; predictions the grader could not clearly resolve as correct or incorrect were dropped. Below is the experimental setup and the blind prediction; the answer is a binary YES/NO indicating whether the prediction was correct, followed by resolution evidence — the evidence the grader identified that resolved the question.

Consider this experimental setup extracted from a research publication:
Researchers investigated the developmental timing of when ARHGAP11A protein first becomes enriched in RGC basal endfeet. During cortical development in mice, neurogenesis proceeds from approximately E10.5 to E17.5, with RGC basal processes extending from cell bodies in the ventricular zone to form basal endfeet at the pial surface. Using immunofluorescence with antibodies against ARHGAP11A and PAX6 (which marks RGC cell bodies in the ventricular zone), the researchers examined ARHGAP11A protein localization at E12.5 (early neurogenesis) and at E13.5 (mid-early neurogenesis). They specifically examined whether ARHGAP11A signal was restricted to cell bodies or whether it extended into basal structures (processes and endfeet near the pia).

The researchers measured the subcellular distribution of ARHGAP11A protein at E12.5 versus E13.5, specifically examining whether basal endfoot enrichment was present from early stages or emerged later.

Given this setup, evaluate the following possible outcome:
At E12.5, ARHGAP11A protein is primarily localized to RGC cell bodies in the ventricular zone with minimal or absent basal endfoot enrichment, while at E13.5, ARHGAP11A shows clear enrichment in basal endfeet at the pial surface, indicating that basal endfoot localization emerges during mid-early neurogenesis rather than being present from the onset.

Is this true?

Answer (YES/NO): YES